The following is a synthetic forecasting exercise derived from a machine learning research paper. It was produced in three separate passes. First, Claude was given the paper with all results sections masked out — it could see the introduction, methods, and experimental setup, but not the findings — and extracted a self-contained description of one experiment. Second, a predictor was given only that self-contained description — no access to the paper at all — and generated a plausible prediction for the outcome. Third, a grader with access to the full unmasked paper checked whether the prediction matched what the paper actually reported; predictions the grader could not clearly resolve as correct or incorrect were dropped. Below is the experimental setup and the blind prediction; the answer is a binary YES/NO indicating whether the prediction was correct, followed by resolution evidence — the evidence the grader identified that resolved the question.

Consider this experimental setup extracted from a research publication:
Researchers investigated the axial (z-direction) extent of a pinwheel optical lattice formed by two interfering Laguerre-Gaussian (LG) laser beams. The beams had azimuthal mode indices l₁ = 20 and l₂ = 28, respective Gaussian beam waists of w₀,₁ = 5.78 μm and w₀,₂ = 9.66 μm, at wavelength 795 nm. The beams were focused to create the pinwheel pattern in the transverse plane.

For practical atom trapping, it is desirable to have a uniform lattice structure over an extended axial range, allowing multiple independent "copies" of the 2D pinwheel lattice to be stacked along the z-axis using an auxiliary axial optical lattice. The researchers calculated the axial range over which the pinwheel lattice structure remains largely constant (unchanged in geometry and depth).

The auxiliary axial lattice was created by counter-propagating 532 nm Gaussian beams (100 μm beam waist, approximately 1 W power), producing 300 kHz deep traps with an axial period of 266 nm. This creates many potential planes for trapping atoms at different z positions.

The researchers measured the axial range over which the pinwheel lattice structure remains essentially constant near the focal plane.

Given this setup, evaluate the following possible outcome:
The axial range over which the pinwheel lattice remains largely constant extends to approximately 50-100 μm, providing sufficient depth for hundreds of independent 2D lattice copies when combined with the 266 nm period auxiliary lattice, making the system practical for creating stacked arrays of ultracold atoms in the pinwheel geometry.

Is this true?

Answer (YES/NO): NO